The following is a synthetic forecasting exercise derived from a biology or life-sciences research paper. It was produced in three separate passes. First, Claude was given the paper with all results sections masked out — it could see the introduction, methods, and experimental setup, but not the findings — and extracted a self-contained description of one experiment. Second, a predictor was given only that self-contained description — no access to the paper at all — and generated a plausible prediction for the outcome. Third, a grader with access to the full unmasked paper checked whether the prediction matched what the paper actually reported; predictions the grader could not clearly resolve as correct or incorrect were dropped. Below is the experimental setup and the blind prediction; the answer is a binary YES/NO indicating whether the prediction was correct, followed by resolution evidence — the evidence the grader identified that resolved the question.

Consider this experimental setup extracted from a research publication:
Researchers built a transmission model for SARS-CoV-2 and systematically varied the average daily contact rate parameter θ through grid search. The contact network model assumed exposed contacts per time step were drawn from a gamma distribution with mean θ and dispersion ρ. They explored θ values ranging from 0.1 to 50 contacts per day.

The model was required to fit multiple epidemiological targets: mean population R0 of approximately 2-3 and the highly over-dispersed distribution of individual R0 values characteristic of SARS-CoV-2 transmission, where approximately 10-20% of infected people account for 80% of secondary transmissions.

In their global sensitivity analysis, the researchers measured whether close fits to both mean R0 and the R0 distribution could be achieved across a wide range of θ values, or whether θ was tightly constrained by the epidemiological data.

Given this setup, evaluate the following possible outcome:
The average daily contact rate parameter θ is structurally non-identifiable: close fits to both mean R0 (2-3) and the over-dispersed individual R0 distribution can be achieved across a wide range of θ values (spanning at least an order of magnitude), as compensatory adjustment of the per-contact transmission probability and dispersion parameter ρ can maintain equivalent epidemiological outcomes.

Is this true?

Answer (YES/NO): NO